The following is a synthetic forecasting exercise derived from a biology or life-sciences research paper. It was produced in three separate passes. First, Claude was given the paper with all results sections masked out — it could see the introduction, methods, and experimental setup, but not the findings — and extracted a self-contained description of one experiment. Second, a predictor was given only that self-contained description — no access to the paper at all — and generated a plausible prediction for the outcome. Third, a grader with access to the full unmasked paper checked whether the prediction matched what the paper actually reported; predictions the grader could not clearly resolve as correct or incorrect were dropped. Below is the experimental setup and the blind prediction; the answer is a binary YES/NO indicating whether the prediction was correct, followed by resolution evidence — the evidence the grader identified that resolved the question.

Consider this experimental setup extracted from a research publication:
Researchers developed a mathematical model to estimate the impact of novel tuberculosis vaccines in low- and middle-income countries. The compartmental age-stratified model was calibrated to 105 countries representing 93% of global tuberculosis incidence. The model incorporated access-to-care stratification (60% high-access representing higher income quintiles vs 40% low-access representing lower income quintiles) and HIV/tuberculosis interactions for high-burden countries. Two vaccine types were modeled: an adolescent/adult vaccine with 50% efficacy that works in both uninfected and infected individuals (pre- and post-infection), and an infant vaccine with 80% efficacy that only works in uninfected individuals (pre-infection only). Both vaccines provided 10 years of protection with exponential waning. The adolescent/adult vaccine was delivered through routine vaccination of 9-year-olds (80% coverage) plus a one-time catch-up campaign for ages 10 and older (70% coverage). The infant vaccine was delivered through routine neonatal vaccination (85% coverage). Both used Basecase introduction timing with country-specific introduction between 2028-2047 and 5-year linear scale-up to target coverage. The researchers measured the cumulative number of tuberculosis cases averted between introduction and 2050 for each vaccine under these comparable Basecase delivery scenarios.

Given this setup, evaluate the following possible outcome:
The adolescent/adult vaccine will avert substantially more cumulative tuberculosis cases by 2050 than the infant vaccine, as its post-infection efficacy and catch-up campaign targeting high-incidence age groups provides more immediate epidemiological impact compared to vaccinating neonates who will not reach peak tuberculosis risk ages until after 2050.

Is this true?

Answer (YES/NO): YES